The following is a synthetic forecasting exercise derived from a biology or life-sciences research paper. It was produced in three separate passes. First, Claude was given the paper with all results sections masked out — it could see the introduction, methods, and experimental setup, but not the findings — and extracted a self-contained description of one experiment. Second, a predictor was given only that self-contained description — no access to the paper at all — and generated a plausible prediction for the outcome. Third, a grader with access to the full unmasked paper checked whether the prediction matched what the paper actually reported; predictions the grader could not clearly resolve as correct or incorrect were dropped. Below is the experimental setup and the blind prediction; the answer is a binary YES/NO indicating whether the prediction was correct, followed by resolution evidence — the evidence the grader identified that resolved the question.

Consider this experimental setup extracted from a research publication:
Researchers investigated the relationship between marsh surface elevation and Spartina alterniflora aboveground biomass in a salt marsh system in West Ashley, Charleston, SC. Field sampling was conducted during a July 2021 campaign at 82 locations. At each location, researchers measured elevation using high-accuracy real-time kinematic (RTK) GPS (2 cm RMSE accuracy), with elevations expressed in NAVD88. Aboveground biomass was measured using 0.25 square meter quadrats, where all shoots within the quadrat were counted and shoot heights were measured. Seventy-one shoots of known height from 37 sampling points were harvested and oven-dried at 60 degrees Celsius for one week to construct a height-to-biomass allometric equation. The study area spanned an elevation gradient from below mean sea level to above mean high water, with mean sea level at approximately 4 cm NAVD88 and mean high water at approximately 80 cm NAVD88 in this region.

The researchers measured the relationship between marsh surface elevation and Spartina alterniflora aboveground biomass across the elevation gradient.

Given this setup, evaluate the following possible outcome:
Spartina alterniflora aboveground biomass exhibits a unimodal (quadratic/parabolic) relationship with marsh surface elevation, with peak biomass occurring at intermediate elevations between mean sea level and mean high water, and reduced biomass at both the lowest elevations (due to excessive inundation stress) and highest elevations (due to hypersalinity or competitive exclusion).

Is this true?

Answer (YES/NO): NO